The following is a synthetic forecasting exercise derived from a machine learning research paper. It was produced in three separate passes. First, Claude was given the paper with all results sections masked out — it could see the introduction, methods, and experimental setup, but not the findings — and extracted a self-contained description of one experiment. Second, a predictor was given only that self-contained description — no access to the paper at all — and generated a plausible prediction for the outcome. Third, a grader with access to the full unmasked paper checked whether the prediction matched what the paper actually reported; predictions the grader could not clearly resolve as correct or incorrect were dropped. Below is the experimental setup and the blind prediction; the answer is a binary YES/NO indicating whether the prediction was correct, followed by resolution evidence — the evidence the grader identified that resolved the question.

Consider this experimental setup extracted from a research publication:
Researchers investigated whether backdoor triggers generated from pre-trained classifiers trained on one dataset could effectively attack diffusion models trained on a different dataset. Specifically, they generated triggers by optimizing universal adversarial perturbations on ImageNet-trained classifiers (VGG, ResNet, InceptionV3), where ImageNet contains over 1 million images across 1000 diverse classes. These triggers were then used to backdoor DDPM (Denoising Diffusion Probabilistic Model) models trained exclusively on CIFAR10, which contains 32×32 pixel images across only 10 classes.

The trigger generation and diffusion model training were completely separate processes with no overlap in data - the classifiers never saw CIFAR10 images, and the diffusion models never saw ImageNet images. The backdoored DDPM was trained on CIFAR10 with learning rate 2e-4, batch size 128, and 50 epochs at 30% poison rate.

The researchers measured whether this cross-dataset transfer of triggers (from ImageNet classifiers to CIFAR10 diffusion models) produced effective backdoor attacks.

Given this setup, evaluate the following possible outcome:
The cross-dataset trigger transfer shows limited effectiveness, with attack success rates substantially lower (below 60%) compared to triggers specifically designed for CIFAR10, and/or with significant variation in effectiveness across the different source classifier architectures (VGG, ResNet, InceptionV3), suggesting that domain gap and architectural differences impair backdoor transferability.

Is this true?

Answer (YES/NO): NO